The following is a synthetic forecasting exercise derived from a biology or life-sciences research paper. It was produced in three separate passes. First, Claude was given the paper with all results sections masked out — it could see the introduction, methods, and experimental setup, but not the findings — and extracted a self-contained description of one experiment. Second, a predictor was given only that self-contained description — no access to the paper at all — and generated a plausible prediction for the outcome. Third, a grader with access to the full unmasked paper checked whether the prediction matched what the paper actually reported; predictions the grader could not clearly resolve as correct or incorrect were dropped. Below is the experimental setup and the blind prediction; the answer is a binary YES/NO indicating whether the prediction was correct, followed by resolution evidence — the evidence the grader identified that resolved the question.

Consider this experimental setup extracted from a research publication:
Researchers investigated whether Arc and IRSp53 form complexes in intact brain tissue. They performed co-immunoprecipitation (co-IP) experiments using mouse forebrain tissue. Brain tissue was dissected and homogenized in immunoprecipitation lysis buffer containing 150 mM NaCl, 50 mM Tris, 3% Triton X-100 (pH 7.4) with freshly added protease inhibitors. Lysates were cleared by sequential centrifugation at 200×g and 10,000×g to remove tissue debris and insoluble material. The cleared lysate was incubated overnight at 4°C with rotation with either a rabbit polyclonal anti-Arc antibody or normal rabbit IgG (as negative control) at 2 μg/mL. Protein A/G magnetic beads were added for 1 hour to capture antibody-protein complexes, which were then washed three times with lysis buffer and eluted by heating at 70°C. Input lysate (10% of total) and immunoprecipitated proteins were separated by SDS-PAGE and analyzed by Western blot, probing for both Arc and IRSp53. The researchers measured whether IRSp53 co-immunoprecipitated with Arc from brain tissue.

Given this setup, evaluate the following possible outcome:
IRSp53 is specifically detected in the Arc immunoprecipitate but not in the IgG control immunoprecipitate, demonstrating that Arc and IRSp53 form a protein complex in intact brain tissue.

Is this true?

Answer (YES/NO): YES